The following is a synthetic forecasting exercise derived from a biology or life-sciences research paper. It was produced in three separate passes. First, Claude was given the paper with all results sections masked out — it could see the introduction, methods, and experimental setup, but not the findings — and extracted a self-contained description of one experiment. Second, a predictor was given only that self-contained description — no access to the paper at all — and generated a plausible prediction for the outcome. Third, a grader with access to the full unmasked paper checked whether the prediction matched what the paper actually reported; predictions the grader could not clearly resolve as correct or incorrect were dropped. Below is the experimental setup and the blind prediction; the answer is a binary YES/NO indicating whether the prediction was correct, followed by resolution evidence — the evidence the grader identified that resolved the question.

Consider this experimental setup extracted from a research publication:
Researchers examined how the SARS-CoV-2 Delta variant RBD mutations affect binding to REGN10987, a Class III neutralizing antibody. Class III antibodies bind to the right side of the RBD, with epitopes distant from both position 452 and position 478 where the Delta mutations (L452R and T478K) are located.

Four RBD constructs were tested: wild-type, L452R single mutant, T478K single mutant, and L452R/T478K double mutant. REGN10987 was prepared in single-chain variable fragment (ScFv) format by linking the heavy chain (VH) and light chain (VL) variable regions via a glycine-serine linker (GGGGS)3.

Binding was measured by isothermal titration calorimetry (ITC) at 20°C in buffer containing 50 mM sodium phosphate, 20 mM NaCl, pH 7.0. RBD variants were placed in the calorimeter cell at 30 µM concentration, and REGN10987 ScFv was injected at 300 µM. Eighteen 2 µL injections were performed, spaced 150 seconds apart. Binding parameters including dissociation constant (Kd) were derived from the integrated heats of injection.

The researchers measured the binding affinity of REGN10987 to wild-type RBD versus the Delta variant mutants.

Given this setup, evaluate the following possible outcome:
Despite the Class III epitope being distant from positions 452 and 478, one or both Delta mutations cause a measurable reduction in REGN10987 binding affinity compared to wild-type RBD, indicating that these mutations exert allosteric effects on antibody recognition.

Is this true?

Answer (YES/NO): YES